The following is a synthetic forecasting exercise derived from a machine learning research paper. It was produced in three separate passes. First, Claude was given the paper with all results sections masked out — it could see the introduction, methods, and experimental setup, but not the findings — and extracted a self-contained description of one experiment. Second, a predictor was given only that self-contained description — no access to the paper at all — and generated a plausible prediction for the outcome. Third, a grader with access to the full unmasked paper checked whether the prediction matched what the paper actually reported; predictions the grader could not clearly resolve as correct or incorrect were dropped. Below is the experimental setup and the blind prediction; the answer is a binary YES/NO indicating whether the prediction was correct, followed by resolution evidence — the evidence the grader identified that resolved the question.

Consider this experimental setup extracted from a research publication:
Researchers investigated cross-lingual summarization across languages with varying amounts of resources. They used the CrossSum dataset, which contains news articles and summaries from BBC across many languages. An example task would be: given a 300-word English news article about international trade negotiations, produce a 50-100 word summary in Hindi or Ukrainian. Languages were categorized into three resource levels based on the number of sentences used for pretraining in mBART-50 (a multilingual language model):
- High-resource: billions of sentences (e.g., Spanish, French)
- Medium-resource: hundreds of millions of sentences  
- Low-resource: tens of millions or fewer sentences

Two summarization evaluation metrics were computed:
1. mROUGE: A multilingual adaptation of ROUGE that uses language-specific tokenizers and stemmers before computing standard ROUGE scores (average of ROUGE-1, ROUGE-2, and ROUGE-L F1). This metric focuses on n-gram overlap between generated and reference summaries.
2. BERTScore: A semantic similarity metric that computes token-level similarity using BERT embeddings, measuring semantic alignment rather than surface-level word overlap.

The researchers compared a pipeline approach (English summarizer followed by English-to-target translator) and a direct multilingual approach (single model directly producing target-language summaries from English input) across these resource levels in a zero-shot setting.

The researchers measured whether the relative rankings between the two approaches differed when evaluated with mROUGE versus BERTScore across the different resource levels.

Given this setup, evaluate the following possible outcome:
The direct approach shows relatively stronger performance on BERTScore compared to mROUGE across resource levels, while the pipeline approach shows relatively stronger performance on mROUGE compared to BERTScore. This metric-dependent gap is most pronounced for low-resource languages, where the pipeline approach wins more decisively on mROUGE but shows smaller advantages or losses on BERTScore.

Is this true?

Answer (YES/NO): NO